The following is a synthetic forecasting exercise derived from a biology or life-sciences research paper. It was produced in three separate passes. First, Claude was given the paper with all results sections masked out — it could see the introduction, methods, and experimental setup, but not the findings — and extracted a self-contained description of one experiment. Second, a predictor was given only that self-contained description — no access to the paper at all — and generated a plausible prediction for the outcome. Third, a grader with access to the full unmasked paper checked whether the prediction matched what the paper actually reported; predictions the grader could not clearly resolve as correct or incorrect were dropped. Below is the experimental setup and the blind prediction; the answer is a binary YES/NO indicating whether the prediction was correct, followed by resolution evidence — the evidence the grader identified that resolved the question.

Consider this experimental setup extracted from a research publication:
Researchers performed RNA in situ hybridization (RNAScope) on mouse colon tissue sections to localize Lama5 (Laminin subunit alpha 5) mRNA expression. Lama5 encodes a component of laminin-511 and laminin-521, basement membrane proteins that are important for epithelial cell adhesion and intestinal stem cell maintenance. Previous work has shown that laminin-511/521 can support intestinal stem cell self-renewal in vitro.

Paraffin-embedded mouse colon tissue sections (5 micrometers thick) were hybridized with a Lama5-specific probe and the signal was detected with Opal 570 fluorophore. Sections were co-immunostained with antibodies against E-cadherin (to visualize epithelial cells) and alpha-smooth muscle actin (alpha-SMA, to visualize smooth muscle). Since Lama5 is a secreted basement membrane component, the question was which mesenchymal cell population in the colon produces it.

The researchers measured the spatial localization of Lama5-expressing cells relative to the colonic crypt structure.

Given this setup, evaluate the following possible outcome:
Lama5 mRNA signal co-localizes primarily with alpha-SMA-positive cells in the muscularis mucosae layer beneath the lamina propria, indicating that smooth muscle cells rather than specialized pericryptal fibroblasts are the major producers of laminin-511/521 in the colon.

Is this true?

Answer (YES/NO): NO